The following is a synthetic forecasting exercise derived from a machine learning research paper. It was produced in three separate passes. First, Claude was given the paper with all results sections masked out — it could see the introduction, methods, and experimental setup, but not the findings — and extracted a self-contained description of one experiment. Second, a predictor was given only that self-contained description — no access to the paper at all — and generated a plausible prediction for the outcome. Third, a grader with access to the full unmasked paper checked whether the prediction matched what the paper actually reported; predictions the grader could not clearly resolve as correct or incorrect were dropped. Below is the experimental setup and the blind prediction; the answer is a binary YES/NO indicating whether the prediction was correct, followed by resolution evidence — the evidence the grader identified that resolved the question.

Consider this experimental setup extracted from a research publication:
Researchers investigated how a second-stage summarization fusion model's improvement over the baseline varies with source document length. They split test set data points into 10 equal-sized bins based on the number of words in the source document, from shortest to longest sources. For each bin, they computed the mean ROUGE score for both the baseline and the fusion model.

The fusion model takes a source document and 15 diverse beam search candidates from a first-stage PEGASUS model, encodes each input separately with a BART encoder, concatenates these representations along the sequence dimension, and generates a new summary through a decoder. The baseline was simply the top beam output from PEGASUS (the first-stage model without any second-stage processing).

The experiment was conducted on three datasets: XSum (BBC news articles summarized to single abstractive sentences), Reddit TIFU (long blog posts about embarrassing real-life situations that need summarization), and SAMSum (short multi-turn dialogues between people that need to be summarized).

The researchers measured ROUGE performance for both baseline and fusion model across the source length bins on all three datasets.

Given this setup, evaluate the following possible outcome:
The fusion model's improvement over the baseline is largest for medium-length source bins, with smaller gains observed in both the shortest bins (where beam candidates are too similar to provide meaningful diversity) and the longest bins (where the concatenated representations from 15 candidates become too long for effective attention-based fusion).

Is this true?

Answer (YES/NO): NO